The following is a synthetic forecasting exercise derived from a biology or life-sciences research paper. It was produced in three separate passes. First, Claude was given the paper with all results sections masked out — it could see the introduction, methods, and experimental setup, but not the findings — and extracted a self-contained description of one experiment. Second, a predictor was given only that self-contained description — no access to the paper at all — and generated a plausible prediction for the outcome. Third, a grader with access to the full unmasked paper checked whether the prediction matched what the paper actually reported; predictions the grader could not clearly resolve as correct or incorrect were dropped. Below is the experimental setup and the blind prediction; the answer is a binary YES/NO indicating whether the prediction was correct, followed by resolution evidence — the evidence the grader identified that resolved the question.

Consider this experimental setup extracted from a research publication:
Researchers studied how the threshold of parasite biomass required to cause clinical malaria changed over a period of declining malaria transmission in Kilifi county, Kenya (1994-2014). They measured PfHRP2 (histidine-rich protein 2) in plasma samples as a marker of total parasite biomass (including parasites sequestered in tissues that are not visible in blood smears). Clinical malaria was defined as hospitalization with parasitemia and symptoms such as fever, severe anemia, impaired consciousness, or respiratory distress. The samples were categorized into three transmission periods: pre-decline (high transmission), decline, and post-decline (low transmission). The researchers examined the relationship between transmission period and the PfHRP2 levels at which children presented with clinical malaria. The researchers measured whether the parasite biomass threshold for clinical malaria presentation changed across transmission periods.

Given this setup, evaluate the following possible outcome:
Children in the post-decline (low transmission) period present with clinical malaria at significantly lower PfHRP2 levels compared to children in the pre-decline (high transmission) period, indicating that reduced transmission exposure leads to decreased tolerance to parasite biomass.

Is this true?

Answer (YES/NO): YES